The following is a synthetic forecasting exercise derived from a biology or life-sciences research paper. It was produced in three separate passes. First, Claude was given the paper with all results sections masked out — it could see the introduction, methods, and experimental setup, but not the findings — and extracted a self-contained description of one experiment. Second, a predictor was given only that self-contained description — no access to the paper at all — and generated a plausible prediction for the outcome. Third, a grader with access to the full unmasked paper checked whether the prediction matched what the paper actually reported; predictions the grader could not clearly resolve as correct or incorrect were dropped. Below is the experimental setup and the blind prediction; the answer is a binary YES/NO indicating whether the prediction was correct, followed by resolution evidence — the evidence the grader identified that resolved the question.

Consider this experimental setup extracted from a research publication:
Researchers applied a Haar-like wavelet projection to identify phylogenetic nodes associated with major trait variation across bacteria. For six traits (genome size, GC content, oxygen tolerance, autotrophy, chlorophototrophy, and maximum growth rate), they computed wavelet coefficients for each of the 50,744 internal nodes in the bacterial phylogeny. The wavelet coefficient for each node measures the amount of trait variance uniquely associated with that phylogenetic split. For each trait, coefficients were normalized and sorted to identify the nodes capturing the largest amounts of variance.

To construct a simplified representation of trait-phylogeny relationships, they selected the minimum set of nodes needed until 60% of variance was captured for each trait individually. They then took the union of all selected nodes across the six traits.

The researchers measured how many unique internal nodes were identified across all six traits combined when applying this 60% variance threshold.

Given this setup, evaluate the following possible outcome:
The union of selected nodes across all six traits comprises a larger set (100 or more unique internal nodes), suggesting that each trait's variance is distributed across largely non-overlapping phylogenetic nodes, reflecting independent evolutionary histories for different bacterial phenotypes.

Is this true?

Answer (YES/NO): NO